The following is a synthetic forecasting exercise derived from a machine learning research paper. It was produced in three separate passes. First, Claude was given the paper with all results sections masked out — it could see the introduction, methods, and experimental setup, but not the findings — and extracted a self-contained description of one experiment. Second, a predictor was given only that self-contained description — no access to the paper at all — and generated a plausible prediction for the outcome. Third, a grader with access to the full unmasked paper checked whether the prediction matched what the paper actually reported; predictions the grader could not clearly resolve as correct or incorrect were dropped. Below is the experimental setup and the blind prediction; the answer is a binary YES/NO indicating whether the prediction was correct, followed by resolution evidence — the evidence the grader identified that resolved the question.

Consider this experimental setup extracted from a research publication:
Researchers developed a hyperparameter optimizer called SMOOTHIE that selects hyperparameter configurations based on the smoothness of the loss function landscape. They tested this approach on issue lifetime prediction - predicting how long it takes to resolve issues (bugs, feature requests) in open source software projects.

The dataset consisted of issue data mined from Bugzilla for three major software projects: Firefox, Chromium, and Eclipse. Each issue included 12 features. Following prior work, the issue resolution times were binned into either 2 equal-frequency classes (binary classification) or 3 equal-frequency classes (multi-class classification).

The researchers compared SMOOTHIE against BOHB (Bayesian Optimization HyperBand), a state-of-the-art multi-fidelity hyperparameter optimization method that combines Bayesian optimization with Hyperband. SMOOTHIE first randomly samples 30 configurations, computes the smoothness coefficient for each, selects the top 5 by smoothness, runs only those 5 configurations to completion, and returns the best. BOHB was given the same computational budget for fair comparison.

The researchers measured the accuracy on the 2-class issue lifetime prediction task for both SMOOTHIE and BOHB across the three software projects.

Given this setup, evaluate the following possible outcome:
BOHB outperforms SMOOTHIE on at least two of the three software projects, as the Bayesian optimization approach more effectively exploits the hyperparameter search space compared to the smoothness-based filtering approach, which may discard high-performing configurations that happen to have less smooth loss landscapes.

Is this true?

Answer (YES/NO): YES